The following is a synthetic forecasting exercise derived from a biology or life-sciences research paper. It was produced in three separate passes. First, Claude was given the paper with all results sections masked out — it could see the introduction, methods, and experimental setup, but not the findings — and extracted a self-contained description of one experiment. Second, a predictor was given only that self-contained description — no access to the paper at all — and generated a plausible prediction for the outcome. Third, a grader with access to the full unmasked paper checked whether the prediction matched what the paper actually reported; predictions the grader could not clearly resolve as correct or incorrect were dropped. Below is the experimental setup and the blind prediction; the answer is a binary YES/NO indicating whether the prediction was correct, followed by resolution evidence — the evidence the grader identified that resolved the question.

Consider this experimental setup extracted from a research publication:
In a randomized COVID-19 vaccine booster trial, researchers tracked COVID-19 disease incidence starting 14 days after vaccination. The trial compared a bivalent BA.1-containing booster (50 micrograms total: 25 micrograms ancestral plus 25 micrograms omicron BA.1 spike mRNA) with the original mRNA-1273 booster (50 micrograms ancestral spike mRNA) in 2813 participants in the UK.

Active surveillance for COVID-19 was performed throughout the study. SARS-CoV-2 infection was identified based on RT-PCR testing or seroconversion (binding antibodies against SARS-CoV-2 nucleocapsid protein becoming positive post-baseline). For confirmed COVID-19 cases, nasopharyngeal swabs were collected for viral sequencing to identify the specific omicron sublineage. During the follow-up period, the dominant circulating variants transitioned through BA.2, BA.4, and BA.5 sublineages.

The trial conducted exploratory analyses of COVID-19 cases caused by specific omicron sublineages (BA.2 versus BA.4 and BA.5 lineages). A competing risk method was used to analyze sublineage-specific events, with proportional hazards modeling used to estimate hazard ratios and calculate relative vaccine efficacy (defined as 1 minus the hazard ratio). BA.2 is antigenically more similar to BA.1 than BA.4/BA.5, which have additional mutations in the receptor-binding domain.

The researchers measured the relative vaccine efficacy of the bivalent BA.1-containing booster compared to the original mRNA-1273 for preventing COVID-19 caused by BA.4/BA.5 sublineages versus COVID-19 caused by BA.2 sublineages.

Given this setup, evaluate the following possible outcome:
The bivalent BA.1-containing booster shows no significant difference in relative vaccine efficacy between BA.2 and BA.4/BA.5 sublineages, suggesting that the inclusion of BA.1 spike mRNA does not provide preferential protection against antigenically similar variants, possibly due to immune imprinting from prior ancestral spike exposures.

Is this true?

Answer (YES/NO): NO